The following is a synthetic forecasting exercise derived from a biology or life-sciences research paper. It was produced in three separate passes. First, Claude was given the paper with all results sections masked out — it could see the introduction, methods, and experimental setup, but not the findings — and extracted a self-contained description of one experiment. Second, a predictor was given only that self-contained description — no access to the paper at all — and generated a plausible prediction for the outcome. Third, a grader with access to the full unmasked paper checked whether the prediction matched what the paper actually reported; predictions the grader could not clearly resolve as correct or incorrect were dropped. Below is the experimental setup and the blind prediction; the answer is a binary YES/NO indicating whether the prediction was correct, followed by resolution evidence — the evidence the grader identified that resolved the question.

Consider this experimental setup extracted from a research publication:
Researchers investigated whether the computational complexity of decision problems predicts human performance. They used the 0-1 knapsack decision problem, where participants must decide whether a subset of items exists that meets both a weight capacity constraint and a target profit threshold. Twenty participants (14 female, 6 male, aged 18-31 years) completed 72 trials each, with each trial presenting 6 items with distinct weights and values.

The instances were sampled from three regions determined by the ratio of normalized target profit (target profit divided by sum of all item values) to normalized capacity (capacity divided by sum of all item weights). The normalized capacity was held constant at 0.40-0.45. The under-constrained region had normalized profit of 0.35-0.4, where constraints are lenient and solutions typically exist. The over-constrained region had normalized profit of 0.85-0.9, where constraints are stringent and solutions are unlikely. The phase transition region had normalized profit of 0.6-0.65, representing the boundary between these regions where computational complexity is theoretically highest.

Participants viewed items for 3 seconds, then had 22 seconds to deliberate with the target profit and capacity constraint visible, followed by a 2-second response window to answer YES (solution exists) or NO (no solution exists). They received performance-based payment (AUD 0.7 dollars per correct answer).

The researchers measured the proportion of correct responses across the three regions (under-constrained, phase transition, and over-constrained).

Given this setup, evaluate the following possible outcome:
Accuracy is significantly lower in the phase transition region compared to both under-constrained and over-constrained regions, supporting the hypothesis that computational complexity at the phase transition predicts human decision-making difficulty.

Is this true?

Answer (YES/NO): YES